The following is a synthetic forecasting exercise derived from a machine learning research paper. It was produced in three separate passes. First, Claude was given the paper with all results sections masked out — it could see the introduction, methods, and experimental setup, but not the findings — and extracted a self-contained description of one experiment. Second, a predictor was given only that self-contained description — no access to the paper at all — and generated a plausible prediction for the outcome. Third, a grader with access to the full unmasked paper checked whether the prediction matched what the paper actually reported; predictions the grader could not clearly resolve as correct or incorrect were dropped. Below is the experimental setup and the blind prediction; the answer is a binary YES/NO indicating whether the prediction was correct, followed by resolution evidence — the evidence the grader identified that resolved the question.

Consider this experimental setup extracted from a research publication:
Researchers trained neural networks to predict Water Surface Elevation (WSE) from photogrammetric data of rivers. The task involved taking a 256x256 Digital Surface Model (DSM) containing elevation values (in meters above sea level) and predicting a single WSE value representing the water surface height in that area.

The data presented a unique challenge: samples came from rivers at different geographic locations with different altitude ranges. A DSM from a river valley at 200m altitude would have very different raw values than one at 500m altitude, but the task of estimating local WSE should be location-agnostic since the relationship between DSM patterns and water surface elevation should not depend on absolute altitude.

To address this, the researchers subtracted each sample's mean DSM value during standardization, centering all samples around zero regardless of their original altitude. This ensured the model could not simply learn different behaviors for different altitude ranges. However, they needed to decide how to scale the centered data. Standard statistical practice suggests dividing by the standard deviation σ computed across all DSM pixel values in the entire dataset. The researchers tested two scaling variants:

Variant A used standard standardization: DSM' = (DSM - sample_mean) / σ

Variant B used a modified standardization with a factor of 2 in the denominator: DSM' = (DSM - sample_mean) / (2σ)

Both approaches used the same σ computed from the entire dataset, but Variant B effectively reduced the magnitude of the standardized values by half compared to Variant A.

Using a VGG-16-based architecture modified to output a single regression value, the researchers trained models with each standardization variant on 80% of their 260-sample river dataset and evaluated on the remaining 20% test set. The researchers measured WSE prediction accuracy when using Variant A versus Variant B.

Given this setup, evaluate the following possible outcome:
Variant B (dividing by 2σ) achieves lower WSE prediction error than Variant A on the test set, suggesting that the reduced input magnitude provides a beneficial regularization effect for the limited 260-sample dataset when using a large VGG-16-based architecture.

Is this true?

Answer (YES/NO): YES